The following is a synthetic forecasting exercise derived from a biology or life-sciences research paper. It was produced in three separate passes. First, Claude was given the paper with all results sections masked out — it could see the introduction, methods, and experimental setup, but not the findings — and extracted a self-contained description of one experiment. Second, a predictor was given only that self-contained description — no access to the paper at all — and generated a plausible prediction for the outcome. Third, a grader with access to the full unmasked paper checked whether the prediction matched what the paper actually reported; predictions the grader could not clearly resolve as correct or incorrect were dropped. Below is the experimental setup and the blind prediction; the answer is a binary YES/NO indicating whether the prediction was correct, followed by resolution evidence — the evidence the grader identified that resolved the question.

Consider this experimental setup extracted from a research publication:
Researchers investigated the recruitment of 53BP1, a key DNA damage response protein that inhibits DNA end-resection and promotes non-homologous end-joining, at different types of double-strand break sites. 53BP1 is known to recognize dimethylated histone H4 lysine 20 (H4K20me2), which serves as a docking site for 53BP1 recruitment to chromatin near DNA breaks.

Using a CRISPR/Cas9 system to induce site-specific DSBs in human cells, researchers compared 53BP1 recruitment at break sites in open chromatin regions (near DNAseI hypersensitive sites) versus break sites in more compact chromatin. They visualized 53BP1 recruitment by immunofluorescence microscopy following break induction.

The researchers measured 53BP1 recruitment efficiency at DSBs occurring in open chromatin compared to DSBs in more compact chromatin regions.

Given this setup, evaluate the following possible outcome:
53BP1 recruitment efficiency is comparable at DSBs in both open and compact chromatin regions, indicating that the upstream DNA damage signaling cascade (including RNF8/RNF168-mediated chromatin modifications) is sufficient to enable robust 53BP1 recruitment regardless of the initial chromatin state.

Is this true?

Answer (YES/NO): NO